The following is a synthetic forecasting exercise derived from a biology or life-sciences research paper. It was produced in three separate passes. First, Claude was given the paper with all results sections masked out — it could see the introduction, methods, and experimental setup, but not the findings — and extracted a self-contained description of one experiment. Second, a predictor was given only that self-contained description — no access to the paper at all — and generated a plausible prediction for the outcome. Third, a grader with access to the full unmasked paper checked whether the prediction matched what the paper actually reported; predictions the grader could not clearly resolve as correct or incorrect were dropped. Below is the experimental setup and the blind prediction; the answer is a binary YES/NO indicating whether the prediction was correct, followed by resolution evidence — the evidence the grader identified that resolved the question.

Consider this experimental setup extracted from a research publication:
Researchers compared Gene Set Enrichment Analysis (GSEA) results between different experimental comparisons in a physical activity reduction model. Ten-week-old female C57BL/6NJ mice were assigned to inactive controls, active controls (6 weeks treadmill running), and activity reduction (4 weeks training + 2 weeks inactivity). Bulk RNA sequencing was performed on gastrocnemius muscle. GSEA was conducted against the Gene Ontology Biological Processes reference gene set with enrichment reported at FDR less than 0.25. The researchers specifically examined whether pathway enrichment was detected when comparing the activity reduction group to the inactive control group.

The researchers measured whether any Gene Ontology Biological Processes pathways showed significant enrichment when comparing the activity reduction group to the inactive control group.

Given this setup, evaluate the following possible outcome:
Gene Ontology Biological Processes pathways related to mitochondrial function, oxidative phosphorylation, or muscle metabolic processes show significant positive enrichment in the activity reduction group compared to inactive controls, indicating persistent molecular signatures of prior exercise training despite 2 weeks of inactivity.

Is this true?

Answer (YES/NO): NO